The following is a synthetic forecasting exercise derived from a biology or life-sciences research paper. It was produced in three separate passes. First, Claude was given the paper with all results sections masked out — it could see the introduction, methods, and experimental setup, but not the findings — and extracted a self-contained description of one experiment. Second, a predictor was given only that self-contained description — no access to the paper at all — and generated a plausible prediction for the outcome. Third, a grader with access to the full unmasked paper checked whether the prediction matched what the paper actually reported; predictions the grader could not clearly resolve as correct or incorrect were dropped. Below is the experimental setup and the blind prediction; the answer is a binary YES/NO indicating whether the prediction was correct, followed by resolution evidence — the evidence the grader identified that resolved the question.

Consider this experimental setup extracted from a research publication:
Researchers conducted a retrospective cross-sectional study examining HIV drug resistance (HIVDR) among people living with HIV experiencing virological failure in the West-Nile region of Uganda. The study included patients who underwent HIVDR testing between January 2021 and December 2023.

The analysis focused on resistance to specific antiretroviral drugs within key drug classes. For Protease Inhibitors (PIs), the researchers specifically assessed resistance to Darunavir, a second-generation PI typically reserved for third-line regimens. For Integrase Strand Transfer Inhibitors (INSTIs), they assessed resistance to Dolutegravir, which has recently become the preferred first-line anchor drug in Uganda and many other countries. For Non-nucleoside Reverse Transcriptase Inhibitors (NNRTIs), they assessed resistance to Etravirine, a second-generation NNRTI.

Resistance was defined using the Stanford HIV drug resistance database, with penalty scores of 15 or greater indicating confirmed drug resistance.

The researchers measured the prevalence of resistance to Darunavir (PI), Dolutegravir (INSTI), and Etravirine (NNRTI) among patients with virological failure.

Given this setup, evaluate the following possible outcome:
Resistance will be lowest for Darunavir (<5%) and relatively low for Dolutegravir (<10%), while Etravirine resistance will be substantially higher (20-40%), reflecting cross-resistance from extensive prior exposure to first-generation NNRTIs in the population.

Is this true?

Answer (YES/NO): NO